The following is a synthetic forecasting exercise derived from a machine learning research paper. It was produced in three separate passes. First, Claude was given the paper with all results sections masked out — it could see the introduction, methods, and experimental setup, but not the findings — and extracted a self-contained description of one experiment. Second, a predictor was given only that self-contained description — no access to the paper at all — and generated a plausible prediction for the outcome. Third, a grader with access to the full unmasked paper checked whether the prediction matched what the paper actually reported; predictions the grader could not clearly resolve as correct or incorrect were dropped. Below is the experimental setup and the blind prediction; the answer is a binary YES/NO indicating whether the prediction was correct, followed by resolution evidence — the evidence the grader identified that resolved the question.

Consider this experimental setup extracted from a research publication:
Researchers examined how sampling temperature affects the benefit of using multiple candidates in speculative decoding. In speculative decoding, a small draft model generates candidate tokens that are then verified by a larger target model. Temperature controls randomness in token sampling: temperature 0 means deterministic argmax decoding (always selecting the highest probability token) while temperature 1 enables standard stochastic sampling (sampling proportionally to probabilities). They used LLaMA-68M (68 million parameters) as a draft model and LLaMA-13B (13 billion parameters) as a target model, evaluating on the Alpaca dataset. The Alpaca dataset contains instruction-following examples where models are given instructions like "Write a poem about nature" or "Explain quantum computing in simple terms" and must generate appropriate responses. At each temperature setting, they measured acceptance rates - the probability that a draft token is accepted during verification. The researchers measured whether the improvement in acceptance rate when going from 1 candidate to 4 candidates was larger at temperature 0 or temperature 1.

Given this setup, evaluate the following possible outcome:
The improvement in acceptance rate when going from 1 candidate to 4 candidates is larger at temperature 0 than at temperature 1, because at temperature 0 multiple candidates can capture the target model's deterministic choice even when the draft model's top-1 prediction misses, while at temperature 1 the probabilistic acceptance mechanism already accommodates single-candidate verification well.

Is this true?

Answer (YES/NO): NO